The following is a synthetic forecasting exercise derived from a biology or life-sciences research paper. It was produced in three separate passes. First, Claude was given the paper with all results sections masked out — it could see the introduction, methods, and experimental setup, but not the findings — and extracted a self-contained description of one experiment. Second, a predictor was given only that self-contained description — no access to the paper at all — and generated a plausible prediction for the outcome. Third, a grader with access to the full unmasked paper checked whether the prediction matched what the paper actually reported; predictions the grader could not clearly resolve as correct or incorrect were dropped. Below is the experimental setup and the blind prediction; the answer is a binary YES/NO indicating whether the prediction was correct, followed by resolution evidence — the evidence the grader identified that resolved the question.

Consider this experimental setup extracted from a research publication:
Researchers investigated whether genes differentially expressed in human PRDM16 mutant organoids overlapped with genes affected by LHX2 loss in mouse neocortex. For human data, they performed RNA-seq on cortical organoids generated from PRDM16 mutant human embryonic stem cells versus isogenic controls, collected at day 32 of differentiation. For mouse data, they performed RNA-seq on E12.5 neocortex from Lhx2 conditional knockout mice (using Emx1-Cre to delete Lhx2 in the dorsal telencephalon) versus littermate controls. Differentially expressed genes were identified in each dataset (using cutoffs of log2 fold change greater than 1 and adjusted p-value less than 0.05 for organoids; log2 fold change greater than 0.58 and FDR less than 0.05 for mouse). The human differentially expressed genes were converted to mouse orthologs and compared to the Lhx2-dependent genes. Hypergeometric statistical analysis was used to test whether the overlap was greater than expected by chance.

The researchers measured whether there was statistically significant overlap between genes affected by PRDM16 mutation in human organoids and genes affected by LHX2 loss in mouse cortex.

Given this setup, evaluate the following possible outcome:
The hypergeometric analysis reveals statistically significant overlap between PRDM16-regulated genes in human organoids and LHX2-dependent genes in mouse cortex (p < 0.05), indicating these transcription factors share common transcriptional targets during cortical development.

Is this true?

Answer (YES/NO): YES